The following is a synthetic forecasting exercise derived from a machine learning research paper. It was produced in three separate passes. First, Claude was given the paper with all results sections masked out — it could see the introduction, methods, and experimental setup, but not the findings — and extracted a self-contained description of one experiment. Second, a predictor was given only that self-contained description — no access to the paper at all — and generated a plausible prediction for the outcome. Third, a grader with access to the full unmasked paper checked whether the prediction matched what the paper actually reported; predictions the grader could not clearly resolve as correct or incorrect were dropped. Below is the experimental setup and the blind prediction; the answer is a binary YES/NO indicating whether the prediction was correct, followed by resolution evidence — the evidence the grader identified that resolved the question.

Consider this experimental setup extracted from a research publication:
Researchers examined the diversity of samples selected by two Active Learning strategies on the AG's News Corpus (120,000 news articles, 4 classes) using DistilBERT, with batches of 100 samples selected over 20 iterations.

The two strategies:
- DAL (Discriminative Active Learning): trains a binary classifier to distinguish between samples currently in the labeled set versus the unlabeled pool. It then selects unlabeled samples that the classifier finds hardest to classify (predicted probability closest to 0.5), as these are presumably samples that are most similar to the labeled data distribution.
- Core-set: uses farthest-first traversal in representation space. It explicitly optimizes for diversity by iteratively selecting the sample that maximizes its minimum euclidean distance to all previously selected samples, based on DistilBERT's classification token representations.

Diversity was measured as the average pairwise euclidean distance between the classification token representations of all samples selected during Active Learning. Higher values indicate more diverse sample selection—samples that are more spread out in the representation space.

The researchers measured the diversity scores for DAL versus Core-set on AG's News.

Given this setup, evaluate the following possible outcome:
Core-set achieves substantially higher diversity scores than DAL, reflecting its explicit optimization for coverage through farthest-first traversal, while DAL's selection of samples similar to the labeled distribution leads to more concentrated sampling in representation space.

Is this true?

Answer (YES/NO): NO